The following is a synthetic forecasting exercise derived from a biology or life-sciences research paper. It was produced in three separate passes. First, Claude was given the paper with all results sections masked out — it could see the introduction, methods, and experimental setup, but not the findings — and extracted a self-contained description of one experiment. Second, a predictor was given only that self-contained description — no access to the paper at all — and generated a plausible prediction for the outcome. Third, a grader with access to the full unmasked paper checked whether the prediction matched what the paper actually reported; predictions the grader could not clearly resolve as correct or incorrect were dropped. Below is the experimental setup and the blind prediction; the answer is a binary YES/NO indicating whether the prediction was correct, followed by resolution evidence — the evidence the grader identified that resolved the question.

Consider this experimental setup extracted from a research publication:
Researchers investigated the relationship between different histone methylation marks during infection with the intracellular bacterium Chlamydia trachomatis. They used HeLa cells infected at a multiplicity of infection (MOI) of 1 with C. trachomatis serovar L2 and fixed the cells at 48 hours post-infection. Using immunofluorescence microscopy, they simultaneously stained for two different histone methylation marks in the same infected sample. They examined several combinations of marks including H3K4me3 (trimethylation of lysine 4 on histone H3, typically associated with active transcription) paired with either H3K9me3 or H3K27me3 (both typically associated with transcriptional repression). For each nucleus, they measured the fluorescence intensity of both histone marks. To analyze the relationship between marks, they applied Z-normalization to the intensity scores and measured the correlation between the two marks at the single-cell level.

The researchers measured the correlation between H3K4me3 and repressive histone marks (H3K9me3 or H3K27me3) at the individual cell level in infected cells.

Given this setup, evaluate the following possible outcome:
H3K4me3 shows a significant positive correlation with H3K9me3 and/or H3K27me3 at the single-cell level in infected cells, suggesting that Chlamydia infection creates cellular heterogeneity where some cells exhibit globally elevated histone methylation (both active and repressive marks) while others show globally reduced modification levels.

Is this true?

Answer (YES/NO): YES